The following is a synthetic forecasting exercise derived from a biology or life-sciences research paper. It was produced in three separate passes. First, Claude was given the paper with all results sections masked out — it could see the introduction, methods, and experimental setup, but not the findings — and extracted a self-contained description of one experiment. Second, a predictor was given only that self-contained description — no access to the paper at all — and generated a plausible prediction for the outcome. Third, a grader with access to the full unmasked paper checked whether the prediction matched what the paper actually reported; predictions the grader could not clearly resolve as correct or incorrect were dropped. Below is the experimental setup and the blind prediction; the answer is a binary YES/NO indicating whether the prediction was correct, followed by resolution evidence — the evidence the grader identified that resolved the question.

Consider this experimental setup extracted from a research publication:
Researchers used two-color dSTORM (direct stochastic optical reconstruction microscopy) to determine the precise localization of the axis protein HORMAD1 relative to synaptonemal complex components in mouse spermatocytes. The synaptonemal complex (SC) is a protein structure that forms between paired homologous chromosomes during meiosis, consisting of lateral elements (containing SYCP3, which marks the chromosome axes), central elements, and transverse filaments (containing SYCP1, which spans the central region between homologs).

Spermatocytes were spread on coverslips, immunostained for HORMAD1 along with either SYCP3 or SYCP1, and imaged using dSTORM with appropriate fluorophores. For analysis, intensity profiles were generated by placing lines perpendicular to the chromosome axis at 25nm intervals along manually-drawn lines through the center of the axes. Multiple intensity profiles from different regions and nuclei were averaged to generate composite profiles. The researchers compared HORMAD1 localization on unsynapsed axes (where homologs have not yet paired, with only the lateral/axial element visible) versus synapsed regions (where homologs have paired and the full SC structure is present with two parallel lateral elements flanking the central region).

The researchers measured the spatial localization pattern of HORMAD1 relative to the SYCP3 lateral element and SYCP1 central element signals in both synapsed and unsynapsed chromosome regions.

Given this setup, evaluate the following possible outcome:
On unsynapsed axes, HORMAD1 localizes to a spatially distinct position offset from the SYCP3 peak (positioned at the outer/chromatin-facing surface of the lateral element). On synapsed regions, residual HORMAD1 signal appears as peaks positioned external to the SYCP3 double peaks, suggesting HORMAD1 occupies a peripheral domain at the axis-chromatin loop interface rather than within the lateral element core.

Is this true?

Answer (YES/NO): NO